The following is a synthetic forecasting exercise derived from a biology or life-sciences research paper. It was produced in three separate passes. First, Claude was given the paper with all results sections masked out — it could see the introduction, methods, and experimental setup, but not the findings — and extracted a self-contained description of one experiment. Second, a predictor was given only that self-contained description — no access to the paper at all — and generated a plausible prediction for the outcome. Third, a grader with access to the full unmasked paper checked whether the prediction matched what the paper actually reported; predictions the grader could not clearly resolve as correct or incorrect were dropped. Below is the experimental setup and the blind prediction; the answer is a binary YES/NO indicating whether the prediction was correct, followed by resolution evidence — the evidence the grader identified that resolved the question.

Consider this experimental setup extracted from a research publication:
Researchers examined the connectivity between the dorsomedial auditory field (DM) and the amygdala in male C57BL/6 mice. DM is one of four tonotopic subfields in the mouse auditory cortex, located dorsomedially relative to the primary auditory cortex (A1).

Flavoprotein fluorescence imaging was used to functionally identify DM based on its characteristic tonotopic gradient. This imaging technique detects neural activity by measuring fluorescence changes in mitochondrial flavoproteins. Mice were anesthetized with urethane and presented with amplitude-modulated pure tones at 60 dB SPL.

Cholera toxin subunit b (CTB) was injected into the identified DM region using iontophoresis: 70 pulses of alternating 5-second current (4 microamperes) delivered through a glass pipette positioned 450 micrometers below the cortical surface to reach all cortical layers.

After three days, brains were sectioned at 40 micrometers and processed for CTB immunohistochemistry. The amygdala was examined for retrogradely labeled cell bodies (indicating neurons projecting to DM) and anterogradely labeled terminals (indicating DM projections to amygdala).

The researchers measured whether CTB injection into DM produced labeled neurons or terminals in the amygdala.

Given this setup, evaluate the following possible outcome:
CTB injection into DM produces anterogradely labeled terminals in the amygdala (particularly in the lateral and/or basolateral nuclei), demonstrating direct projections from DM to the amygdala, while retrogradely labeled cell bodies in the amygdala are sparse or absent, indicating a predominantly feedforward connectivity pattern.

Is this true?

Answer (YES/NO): NO